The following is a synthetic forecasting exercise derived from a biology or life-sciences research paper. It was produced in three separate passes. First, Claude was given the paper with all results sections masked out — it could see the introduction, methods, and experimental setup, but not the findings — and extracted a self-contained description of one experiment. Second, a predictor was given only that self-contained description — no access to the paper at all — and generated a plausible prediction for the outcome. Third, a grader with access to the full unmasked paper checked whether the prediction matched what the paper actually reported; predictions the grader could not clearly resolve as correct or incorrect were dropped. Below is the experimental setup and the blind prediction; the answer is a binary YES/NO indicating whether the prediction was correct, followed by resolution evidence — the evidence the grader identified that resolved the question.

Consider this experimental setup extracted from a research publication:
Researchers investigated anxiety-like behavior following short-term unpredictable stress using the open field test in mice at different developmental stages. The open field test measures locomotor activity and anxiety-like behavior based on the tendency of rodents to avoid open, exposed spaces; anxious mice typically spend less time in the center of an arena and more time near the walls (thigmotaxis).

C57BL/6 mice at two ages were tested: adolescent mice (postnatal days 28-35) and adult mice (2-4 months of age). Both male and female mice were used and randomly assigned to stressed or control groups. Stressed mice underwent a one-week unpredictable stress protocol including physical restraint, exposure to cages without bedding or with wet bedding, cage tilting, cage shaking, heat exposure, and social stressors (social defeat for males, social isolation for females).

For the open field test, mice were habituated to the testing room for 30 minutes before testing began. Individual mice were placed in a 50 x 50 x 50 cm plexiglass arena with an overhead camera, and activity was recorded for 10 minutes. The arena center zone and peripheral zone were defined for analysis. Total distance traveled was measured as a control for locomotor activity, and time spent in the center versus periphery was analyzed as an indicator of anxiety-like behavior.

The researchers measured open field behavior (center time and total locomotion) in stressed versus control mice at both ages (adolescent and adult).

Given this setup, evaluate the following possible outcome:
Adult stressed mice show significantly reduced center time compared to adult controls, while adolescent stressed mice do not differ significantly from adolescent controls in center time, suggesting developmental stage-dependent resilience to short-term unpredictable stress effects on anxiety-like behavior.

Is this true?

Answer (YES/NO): NO